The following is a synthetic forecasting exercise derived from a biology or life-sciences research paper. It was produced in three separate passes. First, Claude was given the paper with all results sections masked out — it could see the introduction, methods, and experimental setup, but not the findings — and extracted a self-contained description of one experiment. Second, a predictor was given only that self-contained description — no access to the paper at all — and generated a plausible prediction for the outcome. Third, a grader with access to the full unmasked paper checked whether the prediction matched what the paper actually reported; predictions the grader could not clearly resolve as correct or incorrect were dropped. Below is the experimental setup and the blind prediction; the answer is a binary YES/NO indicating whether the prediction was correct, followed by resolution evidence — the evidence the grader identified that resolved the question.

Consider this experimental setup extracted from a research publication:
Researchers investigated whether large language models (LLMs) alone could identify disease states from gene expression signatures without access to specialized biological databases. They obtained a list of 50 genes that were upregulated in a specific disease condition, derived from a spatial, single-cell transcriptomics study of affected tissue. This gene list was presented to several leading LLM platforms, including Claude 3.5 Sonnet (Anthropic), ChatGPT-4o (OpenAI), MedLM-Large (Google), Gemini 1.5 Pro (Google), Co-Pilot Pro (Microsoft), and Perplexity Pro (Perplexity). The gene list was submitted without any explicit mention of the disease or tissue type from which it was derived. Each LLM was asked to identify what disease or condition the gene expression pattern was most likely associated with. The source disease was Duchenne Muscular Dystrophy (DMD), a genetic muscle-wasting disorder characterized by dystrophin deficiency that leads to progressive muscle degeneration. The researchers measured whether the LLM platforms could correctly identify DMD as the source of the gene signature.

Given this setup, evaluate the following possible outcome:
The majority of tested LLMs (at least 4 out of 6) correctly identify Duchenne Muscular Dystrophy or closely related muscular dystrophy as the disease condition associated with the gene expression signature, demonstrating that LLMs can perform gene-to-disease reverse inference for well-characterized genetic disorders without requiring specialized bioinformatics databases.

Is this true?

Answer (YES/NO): NO